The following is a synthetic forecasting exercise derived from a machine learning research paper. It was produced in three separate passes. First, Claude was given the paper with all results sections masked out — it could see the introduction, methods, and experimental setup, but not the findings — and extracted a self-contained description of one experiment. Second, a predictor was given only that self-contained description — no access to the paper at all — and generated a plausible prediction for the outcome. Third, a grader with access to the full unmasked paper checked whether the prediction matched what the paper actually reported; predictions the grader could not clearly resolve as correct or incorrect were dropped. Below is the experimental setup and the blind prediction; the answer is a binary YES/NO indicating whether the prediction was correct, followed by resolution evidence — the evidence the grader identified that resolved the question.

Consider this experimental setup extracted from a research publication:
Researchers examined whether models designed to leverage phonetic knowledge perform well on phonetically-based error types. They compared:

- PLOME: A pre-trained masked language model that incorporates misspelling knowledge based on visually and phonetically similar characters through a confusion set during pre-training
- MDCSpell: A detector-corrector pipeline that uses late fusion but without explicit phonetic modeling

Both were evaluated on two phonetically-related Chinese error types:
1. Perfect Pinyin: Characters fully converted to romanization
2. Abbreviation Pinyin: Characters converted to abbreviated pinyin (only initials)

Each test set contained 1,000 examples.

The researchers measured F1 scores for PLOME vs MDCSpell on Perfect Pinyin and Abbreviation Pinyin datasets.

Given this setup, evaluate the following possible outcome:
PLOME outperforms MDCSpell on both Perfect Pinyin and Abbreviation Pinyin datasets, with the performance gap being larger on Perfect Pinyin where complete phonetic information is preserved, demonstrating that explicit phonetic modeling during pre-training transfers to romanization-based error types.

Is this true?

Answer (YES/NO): NO